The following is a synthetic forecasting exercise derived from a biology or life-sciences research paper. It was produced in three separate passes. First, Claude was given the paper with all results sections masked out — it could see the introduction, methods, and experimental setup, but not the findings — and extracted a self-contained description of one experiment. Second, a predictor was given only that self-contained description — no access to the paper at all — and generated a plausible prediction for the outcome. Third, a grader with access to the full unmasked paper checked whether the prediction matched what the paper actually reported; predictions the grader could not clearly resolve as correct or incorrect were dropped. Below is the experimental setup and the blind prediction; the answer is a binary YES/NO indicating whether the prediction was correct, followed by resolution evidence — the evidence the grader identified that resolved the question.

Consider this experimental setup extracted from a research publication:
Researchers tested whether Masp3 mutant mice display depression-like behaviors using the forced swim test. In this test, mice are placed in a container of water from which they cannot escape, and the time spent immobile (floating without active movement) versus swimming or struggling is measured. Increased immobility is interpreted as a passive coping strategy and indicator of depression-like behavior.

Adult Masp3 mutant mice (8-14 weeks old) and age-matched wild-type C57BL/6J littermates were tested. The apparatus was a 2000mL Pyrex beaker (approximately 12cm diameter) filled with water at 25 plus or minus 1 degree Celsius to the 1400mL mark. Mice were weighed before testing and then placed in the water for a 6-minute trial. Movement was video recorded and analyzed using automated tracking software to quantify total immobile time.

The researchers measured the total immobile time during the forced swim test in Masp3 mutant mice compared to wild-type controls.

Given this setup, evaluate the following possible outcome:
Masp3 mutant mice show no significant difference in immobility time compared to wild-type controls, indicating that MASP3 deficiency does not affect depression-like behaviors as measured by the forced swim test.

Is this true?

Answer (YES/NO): YES